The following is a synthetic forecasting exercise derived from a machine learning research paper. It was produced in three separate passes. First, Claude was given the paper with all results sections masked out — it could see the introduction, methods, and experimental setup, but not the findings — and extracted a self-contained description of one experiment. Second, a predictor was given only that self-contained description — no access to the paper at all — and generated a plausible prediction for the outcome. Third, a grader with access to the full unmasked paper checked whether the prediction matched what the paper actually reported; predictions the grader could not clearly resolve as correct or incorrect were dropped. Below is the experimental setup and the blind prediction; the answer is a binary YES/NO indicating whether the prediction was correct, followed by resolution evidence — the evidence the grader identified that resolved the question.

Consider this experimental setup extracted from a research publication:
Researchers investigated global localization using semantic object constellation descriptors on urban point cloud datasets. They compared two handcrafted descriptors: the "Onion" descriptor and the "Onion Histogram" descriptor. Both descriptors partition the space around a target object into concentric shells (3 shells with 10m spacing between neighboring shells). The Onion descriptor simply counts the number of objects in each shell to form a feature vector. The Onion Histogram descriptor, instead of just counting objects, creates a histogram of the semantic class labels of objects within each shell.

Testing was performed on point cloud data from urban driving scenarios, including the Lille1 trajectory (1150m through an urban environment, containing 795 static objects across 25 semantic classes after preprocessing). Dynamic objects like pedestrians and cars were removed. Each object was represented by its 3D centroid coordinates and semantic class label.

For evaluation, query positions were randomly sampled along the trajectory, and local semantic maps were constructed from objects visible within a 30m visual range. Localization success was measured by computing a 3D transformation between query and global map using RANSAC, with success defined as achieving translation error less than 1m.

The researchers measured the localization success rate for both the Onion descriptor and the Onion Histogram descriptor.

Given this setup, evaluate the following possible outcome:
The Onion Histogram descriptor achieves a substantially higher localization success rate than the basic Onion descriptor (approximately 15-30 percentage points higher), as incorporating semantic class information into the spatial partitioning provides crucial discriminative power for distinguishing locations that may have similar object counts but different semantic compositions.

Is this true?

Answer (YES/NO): NO